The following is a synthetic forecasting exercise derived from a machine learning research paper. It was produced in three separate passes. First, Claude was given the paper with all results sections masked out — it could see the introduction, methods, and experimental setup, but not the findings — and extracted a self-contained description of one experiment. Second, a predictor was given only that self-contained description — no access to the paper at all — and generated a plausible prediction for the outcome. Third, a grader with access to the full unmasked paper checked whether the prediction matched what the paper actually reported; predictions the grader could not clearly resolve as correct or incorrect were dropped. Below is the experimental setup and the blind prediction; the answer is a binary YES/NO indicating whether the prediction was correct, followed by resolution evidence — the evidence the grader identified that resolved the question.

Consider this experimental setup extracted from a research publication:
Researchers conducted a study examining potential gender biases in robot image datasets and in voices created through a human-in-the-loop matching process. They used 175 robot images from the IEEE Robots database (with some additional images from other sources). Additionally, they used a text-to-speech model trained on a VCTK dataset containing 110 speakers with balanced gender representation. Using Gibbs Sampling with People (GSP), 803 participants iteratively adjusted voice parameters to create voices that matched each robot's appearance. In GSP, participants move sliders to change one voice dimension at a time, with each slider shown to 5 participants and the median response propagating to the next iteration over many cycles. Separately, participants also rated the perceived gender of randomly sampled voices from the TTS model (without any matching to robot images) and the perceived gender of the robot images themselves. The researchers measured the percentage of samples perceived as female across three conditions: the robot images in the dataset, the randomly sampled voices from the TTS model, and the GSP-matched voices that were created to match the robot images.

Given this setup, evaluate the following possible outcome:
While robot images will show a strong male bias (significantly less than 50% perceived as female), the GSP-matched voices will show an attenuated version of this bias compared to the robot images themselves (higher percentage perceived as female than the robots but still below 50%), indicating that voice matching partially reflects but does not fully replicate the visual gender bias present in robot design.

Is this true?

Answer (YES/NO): NO